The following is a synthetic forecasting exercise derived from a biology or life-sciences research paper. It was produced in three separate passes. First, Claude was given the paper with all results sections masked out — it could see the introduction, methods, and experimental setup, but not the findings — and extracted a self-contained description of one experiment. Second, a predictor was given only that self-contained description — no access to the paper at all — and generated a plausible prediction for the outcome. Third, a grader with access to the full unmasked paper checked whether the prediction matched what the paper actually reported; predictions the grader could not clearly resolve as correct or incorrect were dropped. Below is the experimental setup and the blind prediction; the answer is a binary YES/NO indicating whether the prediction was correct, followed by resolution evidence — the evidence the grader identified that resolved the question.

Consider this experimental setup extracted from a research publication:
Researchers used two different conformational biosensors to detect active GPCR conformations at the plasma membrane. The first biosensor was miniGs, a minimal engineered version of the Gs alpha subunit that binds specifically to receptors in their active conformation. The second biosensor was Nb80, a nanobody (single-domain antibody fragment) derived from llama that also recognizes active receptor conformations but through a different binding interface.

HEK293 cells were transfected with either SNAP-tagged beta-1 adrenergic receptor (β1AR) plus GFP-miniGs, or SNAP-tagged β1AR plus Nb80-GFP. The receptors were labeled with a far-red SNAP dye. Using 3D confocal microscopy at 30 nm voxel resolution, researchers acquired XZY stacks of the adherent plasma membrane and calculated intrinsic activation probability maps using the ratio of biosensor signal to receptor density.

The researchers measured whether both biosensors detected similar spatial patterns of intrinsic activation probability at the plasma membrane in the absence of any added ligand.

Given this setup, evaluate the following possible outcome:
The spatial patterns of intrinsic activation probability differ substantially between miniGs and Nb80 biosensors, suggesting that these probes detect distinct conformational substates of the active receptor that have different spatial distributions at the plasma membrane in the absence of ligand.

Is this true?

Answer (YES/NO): NO